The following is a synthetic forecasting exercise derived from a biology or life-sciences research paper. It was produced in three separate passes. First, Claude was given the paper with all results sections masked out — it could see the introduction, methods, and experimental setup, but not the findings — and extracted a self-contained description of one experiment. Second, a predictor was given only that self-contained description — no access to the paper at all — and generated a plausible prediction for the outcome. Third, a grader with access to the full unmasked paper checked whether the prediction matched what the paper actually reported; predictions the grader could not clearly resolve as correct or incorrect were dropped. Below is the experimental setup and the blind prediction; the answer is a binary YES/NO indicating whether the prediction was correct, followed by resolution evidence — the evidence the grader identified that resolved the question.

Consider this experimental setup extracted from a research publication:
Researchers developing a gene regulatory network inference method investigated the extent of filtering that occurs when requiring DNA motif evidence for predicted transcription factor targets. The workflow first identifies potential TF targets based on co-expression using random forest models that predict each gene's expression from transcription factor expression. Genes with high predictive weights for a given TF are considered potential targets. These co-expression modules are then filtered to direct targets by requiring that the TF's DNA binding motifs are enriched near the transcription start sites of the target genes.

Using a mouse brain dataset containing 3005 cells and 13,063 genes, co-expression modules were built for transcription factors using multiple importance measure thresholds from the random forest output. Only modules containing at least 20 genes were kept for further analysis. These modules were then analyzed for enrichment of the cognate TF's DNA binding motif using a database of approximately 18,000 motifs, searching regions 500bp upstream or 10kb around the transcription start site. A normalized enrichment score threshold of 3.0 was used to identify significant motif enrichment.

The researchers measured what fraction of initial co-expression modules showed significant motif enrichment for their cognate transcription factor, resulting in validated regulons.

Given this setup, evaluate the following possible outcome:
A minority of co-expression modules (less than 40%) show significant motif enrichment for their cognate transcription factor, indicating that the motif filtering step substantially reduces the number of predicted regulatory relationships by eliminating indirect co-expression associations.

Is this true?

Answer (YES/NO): YES